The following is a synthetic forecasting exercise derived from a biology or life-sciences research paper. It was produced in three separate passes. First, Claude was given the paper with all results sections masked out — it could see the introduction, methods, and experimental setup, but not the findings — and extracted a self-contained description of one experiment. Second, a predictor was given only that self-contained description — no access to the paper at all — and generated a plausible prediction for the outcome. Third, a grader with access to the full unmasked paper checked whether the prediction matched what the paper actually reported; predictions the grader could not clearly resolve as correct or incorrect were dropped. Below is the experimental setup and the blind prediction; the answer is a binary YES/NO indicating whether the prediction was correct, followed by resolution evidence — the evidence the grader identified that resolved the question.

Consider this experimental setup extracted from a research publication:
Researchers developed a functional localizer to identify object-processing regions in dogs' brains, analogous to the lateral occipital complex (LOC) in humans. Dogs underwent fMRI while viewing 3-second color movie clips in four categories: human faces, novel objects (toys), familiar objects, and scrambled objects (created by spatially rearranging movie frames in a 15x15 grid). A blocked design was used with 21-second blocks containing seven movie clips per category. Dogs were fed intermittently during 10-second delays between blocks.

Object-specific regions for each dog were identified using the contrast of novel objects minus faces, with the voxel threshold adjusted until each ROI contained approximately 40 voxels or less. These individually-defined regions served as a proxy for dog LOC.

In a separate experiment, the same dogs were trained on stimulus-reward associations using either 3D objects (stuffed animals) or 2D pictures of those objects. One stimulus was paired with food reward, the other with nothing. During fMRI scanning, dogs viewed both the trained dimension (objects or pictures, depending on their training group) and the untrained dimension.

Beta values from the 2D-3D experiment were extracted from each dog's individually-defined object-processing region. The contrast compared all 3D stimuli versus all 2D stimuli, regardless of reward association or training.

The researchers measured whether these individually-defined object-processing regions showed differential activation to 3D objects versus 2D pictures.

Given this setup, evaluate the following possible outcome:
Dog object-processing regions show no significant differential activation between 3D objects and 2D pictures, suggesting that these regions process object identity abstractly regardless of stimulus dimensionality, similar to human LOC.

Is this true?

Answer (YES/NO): YES